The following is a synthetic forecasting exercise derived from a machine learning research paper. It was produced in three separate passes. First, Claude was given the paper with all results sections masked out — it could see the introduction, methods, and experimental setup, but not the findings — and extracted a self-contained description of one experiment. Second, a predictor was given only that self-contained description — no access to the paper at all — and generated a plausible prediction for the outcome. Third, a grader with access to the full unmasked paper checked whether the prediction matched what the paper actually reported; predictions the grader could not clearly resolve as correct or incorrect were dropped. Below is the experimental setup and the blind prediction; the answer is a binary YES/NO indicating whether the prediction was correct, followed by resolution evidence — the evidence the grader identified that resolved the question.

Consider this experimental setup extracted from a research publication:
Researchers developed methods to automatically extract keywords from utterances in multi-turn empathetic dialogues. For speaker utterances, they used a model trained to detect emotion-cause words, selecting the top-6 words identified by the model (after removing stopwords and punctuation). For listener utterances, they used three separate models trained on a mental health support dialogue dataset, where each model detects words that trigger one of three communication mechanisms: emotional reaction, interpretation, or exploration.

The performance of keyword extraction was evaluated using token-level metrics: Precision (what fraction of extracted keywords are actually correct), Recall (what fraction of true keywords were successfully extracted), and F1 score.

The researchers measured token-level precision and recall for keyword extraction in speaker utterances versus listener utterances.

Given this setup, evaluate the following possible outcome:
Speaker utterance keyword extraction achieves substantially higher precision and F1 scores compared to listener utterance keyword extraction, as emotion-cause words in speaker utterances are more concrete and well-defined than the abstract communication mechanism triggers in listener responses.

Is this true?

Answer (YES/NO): NO